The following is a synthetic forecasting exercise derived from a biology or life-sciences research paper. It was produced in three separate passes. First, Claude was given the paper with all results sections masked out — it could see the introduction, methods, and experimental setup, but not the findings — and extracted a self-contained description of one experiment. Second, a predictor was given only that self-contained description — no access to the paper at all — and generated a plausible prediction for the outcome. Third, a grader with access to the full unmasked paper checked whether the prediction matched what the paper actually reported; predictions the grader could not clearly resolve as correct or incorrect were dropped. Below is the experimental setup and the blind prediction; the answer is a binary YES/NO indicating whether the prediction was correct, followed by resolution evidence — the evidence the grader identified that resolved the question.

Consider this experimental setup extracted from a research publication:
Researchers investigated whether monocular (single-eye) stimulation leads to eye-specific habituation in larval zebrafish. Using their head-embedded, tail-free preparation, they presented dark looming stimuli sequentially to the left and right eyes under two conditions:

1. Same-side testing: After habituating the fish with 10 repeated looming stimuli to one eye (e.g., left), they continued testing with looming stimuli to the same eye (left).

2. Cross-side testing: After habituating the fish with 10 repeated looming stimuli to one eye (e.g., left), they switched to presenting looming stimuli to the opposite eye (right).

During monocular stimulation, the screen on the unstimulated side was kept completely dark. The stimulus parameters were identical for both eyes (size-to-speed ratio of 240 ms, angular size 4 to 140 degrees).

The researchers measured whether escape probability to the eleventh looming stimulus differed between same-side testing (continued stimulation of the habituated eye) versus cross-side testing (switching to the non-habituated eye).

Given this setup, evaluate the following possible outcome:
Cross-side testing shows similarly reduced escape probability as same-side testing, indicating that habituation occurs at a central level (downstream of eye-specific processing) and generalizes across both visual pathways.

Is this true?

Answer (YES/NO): NO